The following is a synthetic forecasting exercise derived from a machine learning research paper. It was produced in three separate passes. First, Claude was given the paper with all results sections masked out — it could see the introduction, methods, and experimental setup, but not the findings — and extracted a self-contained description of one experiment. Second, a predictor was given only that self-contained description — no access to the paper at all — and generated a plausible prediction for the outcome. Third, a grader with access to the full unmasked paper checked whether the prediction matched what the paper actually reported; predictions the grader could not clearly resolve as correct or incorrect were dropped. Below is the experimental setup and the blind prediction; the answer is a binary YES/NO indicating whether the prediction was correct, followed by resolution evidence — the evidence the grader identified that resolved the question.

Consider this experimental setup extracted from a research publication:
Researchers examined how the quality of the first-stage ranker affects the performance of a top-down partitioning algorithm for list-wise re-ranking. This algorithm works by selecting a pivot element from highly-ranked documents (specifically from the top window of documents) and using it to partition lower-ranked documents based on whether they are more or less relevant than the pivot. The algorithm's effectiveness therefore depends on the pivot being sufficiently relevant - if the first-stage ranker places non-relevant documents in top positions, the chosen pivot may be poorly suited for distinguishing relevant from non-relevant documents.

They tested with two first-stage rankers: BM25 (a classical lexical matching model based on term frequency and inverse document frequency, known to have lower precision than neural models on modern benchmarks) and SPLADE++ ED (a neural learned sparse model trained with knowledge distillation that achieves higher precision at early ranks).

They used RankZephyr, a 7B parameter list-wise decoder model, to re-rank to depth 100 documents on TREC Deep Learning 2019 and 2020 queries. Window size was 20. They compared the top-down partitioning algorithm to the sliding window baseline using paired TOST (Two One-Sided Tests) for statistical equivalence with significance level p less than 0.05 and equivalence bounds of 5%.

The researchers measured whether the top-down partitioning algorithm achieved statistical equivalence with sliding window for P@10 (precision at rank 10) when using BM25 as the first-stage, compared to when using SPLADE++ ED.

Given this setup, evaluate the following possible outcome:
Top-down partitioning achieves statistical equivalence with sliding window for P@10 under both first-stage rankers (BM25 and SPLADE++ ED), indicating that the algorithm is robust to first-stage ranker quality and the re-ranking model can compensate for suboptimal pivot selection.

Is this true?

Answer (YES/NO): NO